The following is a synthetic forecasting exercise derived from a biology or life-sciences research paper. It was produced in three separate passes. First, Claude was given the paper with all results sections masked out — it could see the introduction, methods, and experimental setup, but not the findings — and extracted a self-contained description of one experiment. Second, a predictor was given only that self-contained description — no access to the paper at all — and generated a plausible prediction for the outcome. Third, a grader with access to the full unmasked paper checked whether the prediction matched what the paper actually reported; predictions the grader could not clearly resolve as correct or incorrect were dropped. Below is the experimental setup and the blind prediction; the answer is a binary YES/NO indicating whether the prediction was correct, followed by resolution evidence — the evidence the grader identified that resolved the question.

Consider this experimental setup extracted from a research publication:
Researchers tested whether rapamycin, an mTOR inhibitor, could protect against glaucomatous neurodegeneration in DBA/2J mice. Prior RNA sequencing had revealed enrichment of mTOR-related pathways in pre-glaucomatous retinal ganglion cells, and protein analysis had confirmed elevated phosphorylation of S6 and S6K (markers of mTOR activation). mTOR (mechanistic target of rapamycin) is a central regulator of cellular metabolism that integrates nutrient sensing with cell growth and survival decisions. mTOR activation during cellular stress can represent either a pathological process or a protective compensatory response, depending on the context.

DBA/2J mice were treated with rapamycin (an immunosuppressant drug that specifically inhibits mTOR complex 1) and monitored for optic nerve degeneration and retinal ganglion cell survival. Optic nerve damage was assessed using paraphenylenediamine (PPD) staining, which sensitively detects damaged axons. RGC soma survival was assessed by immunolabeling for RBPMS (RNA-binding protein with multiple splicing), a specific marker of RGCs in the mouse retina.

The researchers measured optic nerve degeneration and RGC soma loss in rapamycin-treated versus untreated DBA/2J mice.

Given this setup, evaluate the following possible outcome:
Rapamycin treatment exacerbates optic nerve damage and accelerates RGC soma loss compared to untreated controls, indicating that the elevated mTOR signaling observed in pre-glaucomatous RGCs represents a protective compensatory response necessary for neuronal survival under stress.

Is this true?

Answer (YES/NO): NO